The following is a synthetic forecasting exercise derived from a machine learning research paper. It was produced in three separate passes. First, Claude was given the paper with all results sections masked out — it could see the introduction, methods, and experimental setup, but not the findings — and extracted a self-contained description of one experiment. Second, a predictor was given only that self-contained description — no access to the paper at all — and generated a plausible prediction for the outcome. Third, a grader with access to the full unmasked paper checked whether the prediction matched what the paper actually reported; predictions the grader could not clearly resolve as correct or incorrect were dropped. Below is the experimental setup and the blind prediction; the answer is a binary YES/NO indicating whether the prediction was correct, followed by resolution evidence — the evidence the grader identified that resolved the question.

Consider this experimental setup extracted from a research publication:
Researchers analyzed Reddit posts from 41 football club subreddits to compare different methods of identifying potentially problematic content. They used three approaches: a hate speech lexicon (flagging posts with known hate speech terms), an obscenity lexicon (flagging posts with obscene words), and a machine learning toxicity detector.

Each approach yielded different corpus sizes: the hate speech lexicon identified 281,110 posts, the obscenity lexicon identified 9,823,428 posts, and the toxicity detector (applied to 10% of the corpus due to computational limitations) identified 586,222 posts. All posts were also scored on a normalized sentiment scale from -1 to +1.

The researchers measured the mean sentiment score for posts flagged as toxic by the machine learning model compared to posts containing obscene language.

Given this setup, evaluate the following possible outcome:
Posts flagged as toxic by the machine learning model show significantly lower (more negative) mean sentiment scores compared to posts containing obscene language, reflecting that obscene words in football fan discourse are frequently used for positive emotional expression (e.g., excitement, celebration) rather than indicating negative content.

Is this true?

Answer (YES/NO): YES